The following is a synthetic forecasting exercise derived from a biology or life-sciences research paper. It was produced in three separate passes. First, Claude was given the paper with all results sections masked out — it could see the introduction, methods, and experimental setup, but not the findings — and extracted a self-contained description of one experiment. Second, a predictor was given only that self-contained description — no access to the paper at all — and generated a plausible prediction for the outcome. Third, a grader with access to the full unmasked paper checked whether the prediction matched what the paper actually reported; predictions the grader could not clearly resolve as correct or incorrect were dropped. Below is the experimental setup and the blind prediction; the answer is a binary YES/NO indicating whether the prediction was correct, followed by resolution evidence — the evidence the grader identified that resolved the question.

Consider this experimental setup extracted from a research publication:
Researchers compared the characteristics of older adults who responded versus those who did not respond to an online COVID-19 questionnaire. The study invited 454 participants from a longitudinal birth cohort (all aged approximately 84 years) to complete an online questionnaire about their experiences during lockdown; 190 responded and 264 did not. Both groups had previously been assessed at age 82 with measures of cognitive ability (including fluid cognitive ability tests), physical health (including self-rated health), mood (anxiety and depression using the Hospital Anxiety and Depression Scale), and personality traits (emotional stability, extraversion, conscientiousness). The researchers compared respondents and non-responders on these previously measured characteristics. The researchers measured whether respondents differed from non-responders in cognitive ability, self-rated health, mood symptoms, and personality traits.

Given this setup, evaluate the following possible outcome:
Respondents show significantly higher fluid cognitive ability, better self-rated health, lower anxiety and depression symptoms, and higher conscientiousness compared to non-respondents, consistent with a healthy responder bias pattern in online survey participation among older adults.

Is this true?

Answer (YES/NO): YES